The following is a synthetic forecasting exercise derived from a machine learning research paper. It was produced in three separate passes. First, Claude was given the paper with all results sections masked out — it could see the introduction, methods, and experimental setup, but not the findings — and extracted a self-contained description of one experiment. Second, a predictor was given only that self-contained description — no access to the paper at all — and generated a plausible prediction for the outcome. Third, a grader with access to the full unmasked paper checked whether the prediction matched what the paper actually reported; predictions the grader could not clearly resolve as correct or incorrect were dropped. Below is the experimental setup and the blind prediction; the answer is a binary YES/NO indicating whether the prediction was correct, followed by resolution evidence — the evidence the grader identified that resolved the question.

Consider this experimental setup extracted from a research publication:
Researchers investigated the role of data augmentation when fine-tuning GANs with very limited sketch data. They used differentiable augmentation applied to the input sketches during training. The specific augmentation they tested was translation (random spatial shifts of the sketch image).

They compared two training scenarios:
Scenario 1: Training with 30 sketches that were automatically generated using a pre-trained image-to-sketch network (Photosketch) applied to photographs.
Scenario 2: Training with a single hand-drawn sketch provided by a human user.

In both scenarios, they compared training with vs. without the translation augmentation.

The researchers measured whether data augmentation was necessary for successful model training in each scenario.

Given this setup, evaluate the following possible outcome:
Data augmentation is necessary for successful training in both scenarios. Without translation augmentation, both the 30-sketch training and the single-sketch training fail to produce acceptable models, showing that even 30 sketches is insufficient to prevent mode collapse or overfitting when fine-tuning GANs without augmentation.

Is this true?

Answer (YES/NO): NO